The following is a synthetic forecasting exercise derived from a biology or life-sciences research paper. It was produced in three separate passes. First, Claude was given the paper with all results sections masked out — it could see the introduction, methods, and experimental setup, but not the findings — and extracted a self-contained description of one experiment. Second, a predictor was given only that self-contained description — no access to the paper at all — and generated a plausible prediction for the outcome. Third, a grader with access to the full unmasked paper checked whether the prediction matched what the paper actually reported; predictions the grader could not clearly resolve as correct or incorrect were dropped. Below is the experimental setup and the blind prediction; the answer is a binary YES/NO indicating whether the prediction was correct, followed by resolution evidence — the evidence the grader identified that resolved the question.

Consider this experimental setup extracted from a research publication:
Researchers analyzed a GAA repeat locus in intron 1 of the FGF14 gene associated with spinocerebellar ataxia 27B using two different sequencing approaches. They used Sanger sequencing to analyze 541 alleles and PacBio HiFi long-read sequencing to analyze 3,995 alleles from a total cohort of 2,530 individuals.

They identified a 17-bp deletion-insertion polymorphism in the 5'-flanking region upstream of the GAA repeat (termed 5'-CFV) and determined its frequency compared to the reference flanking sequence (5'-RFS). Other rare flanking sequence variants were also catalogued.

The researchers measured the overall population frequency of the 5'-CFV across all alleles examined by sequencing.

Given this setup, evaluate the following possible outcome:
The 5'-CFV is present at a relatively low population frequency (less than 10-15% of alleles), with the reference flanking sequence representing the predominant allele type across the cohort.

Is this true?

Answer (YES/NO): NO